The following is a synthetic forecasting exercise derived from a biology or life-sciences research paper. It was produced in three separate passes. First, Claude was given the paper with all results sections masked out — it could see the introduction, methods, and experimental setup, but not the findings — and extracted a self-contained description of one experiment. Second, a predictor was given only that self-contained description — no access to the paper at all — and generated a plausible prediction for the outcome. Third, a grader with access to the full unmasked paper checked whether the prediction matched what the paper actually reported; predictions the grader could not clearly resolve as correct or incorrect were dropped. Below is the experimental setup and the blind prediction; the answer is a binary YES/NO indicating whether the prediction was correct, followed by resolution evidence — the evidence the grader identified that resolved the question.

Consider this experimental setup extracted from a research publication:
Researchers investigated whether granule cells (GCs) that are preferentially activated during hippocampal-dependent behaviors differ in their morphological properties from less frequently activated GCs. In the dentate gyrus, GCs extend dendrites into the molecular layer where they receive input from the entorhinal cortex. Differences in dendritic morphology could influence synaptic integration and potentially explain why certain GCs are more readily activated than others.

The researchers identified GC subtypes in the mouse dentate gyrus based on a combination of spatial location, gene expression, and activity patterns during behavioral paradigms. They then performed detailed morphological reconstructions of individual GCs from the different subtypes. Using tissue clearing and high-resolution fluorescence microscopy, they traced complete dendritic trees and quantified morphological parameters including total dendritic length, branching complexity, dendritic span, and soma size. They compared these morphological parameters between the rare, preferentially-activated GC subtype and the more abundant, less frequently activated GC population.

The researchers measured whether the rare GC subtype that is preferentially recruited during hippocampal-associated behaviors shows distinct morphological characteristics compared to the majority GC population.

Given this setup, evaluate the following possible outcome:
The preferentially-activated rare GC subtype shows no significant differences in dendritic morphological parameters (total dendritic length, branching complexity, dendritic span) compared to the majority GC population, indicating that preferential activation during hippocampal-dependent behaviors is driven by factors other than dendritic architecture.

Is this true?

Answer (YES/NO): NO